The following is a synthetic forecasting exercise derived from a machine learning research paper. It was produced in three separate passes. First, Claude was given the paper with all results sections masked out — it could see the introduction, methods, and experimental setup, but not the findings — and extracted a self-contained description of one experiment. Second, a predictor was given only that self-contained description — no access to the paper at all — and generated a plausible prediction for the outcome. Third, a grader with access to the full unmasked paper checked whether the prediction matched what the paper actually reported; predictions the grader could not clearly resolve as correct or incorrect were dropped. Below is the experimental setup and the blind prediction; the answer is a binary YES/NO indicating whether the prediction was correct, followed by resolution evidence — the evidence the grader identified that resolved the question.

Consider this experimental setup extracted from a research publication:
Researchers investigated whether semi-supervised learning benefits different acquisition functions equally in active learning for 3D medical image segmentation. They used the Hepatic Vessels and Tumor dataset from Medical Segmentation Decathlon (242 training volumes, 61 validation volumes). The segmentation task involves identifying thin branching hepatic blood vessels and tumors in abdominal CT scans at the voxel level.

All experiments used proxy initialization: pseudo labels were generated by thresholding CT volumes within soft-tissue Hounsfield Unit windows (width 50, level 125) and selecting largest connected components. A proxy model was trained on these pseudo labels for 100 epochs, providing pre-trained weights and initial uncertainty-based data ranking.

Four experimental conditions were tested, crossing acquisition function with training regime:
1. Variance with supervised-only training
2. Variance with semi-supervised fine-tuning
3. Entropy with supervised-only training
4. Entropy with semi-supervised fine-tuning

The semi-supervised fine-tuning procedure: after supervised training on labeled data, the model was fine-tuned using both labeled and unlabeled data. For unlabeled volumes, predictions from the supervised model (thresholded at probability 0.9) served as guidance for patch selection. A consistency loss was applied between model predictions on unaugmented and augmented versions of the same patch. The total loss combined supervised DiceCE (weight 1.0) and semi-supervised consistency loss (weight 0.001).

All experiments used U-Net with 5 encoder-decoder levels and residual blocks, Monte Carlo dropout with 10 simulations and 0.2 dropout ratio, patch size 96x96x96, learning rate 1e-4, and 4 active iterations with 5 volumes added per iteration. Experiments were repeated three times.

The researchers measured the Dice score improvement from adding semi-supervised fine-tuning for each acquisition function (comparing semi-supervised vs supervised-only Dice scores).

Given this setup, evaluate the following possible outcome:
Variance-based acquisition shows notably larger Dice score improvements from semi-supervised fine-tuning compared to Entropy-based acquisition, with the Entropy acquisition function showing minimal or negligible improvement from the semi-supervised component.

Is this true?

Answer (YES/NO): YES